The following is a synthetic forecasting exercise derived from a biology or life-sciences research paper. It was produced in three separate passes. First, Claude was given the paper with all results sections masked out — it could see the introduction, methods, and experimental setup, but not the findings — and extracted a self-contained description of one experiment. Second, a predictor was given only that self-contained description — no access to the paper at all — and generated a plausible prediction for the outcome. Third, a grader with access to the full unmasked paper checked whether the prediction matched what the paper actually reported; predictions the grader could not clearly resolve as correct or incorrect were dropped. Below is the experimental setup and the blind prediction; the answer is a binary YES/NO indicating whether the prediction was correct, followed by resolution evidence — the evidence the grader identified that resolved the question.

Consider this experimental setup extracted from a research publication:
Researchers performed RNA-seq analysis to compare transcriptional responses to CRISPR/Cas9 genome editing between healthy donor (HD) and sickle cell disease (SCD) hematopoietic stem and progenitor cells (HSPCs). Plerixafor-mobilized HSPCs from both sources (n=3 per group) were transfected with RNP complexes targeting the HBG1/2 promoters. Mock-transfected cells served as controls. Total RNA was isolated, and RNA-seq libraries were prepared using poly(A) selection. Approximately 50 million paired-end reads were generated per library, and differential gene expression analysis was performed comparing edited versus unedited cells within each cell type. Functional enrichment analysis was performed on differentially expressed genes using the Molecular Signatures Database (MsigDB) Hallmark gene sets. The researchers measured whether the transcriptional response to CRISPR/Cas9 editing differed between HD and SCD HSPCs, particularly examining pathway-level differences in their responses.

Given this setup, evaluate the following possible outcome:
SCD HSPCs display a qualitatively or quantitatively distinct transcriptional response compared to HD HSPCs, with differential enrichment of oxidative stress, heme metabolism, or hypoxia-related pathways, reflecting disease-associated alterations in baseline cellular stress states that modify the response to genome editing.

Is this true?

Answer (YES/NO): NO